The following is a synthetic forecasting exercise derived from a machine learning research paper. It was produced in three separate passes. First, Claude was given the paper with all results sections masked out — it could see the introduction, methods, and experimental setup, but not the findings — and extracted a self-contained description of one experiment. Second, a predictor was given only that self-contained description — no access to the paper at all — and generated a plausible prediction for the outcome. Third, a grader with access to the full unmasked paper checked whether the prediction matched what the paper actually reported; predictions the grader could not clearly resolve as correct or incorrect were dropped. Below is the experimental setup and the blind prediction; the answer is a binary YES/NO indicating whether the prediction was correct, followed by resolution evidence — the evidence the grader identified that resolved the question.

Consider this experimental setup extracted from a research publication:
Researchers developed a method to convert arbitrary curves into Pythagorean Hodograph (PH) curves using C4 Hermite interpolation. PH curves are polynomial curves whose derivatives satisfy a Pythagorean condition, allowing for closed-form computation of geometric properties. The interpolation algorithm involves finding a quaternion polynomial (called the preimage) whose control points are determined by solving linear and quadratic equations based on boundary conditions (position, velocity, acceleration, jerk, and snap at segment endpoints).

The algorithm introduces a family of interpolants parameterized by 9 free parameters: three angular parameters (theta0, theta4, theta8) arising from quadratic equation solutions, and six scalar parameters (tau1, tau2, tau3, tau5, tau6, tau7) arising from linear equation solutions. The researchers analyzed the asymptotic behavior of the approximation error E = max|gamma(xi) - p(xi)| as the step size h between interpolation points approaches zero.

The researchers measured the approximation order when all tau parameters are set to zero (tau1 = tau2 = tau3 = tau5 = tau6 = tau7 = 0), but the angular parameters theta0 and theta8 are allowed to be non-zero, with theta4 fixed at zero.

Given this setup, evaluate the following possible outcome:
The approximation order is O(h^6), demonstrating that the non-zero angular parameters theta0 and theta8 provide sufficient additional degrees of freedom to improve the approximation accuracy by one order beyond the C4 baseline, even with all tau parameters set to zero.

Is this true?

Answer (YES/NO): NO